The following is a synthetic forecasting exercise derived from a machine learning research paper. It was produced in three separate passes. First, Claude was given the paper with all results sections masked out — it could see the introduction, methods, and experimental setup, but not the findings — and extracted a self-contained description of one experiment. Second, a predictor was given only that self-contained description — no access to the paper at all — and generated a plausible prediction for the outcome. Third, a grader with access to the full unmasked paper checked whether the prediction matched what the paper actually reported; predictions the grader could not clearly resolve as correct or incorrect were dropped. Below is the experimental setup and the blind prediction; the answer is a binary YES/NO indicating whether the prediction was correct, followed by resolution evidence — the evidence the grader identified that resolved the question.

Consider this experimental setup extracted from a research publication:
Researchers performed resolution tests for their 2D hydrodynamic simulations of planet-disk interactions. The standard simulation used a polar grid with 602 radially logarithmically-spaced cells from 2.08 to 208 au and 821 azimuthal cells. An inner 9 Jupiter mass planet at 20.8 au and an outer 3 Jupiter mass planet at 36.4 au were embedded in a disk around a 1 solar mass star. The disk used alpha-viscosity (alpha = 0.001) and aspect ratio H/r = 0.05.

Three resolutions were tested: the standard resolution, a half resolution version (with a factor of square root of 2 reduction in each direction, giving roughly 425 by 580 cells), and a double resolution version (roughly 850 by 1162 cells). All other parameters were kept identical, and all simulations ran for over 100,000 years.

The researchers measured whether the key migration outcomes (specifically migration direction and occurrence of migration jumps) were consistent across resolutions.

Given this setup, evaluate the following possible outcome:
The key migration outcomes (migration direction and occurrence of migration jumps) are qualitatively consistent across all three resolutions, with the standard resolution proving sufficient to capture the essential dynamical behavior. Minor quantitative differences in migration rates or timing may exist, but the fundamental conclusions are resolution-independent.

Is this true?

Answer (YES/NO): YES